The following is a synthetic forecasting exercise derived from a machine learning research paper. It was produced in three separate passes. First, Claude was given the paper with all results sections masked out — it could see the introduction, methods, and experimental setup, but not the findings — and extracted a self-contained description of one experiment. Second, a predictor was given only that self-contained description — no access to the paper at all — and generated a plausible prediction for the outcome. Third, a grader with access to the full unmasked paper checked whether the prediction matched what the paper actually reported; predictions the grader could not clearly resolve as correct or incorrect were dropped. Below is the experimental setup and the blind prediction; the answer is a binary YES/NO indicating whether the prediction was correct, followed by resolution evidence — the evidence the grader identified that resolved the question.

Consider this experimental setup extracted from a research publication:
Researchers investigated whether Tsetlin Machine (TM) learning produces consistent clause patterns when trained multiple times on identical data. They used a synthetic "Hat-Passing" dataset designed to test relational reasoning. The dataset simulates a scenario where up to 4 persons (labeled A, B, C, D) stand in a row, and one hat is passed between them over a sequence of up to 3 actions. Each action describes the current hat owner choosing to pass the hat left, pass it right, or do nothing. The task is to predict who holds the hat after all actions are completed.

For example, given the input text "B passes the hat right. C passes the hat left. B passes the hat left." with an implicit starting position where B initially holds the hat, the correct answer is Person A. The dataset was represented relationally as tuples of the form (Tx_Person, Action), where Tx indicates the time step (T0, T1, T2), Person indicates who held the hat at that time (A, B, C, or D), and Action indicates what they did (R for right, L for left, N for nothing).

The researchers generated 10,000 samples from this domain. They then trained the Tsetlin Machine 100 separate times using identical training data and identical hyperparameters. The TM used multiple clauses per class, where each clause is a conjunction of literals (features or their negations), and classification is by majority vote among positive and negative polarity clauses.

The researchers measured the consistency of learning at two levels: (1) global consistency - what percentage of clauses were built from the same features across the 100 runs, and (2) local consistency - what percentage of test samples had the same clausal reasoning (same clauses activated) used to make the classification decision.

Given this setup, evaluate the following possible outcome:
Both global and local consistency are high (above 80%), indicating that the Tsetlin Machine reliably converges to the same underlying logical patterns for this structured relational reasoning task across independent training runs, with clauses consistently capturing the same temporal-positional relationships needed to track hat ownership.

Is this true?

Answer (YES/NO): YES